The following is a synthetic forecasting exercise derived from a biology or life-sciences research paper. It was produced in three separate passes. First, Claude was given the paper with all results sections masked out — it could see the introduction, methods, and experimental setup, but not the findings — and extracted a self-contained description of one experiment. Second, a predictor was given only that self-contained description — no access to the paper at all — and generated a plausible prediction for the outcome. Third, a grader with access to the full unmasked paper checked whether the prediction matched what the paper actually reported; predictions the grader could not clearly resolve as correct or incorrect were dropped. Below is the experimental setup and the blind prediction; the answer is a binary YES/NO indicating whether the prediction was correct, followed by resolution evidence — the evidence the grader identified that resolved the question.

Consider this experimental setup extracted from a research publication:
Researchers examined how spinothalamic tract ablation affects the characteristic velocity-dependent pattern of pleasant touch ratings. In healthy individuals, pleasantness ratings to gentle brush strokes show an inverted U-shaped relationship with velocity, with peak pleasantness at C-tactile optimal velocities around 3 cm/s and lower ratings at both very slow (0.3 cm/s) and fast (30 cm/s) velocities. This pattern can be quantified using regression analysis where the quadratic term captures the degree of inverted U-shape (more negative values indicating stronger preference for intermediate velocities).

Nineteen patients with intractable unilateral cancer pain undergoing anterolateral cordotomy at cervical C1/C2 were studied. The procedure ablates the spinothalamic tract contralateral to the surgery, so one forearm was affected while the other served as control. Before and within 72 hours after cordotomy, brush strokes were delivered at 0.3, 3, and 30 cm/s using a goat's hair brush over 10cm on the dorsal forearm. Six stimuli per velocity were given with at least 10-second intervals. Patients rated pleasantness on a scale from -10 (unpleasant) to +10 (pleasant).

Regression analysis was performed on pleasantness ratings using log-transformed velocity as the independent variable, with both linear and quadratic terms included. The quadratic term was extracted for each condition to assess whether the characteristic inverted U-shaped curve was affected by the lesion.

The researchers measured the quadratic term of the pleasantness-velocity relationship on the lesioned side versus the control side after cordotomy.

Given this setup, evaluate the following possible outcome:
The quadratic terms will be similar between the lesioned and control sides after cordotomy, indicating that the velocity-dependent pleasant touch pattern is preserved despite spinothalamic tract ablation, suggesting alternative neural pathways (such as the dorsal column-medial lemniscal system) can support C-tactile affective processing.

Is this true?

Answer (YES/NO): YES